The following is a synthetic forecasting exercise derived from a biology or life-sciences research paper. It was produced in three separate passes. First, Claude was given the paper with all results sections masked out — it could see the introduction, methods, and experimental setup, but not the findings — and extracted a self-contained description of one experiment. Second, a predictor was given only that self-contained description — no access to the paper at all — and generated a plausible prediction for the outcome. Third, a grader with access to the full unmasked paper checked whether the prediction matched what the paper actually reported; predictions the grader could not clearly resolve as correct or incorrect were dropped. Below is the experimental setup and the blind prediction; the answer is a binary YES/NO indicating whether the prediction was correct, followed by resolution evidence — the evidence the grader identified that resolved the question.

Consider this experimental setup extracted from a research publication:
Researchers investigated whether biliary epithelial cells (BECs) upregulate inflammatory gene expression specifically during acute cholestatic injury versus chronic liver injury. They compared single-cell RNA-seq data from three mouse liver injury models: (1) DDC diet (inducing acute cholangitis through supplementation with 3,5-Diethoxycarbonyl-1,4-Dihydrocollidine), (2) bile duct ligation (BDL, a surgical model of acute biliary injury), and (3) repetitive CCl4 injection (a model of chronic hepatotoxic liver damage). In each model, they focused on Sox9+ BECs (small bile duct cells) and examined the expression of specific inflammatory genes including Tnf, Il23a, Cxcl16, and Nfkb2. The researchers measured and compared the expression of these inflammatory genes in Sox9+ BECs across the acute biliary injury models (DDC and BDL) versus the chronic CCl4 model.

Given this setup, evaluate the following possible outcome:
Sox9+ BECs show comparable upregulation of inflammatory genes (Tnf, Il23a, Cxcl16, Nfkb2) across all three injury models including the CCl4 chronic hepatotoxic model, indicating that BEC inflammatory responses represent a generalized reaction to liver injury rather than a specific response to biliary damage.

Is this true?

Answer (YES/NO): NO